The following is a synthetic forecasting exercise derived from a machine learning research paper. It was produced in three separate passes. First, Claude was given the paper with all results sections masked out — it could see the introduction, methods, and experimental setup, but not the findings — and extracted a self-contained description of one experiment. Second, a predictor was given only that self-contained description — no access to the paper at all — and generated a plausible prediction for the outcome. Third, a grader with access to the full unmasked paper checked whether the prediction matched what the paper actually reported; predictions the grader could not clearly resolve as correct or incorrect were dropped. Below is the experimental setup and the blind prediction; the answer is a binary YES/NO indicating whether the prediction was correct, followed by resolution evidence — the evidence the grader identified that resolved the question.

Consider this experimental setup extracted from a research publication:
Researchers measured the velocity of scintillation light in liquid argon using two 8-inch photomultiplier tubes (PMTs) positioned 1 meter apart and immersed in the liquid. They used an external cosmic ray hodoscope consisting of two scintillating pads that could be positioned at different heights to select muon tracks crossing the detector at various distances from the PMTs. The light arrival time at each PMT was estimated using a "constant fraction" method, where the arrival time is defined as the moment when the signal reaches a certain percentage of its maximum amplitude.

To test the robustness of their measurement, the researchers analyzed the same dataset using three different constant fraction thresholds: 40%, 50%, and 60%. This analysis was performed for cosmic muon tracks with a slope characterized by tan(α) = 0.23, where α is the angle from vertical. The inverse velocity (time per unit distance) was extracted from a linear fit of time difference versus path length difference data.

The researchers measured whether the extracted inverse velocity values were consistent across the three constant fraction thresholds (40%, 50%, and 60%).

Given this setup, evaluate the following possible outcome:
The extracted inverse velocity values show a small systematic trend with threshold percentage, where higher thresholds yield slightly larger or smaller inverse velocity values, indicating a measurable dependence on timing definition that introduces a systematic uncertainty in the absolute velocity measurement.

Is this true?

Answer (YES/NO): NO